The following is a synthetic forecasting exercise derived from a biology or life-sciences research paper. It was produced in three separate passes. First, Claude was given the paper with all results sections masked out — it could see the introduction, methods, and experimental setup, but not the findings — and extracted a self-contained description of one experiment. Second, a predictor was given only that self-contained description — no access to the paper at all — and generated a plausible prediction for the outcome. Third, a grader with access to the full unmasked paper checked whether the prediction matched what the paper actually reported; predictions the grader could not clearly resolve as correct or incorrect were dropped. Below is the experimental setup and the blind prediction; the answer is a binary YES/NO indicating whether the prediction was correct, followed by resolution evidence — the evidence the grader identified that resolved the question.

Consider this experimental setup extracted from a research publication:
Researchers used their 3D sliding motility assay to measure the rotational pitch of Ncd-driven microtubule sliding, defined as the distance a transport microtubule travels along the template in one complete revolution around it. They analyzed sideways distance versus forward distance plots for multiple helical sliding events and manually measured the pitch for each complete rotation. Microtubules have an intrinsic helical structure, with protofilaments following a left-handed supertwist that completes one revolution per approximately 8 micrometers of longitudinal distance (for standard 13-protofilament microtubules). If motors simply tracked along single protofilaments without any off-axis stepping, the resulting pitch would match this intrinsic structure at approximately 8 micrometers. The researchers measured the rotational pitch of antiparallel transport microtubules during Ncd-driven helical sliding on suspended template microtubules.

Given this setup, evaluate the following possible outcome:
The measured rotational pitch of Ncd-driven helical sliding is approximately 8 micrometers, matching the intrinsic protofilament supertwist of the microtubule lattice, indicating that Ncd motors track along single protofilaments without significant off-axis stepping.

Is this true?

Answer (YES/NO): NO